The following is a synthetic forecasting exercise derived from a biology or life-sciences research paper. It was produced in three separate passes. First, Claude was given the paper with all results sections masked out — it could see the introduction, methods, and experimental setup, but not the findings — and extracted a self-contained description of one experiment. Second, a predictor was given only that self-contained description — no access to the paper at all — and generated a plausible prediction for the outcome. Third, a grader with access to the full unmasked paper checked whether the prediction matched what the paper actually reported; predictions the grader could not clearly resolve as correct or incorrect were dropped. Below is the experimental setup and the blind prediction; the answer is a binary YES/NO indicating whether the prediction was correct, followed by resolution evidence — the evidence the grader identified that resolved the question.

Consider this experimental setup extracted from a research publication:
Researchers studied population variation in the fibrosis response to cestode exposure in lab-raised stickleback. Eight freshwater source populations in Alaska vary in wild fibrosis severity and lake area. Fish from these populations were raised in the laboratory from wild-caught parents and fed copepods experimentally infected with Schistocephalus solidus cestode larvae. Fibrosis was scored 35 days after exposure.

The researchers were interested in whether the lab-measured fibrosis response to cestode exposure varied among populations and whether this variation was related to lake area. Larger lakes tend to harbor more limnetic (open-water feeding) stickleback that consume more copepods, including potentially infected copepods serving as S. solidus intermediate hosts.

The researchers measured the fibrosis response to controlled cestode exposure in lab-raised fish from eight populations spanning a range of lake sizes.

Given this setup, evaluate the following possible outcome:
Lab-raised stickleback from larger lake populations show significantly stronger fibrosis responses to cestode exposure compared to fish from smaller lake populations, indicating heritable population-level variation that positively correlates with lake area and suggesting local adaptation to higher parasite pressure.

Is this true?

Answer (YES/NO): YES